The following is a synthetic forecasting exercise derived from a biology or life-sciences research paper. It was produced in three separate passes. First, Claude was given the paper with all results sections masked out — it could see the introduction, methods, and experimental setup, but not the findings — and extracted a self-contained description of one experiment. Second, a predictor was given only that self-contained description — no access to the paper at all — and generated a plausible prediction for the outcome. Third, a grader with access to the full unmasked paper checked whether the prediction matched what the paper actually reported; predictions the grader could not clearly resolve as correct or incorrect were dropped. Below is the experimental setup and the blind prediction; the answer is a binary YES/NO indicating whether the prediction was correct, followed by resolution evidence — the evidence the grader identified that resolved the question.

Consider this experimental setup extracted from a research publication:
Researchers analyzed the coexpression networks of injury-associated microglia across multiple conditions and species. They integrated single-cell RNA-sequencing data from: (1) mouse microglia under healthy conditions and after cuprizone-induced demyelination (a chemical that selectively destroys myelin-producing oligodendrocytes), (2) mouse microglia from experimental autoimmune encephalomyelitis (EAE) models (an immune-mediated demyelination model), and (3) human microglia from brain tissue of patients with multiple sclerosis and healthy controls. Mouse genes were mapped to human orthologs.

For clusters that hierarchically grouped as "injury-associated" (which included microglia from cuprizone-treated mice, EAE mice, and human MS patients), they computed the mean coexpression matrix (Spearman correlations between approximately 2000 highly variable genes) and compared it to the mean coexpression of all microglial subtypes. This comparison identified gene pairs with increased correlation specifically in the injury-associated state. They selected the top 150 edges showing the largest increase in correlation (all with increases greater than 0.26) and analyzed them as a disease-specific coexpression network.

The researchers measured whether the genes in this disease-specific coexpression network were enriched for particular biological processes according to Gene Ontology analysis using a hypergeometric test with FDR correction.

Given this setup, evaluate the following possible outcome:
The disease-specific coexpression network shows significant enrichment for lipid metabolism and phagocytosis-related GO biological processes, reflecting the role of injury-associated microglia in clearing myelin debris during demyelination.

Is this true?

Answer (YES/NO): YES